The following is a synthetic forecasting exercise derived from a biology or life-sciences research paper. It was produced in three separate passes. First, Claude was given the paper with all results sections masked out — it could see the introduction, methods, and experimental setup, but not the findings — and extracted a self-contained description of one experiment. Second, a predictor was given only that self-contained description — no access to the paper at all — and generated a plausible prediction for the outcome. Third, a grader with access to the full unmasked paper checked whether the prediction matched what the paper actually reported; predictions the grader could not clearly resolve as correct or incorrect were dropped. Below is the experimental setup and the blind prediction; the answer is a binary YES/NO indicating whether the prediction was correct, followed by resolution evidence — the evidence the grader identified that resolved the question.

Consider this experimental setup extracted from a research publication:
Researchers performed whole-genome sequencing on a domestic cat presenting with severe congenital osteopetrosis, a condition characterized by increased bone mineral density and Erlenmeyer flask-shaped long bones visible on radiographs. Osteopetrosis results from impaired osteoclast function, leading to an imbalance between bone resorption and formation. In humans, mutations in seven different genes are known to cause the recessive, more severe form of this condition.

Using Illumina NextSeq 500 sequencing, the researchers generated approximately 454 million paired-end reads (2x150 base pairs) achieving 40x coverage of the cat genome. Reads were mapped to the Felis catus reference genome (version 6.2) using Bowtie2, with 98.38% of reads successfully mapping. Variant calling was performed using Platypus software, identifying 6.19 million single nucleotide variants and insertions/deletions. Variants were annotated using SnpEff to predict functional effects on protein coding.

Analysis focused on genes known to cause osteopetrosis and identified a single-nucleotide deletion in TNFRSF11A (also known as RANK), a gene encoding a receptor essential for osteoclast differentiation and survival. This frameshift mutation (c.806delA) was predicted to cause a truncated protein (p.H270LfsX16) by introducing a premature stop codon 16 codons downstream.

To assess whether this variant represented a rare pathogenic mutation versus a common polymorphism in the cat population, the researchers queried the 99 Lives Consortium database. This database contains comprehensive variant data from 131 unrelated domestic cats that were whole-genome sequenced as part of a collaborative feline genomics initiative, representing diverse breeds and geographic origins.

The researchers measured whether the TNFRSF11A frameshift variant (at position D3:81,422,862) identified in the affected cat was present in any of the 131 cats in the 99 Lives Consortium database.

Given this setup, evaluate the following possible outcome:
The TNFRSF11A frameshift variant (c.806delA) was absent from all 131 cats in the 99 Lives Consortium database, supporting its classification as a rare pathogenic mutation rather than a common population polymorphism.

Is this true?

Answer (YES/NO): YES